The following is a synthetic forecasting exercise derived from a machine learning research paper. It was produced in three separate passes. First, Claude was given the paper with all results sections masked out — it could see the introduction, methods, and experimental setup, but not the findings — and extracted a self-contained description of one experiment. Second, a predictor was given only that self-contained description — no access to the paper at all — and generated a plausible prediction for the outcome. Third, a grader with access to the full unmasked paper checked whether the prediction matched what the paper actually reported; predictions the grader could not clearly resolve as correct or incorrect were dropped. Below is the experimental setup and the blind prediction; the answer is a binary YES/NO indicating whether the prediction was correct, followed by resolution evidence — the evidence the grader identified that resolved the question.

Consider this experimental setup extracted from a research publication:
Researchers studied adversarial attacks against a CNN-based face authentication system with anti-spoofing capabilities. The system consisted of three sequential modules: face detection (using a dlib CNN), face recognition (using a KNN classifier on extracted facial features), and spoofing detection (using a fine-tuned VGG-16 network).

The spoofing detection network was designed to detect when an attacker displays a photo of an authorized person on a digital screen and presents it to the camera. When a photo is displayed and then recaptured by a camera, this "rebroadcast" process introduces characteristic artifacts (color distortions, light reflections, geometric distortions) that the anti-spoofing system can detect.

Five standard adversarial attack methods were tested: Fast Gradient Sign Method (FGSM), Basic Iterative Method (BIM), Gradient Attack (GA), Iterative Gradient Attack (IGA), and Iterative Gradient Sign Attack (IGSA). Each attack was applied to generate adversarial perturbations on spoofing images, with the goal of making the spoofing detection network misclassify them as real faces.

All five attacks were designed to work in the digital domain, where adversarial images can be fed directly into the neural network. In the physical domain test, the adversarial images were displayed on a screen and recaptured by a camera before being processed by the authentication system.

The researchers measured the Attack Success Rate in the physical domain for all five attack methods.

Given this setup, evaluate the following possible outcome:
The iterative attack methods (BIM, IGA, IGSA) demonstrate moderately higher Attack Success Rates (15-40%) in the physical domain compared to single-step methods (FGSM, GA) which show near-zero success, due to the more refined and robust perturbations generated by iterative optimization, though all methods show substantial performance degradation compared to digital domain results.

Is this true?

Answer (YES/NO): NO